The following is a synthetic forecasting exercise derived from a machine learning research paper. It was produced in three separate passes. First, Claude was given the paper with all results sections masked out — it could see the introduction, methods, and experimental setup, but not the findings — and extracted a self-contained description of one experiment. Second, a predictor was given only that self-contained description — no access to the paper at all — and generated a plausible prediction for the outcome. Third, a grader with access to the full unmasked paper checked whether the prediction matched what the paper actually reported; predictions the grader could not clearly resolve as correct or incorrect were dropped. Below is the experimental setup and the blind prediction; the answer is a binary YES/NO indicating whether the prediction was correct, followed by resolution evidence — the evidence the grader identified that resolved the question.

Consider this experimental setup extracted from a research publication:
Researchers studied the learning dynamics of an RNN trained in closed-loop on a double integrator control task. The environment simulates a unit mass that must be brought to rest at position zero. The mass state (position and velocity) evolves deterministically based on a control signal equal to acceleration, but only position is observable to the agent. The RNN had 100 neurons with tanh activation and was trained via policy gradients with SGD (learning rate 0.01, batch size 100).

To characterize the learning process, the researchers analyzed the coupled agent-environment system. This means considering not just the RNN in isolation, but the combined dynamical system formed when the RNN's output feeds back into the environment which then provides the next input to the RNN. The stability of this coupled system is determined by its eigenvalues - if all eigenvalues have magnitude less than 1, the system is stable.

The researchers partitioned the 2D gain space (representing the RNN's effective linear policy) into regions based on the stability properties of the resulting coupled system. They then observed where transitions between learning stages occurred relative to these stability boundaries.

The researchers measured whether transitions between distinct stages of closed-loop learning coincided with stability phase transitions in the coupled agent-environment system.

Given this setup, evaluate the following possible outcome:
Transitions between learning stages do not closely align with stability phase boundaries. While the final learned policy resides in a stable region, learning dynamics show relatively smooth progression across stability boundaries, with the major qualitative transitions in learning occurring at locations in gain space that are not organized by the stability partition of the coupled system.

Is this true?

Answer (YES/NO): NO